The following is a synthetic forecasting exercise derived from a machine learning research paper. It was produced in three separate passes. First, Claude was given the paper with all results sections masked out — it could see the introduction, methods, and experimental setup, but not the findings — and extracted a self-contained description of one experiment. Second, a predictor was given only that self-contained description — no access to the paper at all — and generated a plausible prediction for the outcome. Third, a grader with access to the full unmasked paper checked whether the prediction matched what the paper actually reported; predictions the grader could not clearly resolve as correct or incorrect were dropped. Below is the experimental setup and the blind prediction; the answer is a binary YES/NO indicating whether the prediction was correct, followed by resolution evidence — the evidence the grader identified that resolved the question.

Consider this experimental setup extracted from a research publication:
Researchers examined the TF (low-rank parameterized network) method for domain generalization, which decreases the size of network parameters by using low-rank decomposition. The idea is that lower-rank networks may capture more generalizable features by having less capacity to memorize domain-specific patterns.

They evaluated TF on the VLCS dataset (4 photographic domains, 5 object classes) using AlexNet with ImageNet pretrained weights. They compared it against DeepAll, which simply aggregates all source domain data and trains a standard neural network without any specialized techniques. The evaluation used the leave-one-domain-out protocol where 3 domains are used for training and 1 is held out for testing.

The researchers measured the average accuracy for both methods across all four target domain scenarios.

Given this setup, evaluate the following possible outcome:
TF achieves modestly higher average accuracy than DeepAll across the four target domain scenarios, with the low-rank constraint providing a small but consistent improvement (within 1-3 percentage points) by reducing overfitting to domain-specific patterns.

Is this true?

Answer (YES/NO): NO